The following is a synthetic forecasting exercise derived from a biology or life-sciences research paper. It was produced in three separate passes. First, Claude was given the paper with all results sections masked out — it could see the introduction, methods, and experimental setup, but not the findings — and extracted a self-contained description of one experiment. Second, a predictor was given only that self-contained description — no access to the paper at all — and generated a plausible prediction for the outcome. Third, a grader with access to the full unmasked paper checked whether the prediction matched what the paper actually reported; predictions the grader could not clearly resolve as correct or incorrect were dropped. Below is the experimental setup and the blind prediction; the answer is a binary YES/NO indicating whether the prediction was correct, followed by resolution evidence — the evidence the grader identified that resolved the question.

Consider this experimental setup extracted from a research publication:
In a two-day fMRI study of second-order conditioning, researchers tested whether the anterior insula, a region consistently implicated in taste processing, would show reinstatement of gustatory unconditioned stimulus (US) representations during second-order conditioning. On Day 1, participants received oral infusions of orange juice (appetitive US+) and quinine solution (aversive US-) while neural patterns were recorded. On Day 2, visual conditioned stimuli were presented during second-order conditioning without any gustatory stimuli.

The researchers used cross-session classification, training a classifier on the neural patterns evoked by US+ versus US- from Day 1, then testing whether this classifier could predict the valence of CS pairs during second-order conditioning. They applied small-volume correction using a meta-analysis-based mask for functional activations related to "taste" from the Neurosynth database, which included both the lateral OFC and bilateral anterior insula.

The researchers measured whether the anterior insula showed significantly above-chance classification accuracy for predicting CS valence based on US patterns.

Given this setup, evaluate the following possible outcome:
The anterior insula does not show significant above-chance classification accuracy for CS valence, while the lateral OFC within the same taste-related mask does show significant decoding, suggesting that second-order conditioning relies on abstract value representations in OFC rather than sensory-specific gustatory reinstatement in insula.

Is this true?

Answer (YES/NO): YES